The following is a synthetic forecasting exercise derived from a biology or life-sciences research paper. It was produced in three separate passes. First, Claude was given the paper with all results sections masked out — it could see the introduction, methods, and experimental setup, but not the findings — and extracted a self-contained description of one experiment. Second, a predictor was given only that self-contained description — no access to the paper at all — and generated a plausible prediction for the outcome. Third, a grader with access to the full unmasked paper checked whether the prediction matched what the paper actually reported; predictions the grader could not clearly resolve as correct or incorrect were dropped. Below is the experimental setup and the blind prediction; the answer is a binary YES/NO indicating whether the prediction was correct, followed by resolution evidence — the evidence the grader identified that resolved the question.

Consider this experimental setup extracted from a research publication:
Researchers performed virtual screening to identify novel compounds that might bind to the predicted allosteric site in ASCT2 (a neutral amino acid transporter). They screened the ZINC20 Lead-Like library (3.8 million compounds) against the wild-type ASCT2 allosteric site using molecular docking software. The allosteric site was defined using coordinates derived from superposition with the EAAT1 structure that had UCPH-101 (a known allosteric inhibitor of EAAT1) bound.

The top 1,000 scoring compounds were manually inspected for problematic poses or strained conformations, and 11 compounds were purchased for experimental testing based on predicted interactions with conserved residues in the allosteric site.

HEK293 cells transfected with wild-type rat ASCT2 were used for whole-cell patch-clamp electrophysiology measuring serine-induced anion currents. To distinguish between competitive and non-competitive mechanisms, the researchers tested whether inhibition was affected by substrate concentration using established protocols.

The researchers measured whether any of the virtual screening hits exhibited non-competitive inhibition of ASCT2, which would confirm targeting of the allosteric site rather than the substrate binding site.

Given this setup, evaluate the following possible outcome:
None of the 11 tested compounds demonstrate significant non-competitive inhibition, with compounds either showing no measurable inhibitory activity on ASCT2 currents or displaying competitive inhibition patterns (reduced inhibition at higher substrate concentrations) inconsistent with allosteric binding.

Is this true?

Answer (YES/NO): NO